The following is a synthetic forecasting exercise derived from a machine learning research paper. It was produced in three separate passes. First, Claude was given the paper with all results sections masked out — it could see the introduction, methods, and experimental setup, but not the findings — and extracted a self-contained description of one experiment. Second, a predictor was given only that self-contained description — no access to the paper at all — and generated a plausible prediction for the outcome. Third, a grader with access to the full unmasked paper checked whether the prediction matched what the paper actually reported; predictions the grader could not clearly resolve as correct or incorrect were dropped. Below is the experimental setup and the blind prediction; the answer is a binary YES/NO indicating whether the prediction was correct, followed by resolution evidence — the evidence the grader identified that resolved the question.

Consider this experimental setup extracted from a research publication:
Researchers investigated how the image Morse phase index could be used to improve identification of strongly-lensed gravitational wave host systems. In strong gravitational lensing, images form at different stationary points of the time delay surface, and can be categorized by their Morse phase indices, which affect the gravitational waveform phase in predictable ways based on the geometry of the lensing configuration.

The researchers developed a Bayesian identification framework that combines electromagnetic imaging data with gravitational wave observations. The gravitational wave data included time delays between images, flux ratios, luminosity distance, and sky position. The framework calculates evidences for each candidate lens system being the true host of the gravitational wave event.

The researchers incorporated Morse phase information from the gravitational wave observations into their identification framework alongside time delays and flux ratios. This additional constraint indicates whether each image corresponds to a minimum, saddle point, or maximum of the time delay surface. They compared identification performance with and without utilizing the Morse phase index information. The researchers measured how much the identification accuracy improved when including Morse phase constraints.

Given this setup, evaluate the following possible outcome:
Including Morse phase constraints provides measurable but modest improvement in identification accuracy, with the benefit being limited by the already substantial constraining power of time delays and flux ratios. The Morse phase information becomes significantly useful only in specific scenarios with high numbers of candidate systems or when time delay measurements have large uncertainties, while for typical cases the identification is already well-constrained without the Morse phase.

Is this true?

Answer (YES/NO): YES